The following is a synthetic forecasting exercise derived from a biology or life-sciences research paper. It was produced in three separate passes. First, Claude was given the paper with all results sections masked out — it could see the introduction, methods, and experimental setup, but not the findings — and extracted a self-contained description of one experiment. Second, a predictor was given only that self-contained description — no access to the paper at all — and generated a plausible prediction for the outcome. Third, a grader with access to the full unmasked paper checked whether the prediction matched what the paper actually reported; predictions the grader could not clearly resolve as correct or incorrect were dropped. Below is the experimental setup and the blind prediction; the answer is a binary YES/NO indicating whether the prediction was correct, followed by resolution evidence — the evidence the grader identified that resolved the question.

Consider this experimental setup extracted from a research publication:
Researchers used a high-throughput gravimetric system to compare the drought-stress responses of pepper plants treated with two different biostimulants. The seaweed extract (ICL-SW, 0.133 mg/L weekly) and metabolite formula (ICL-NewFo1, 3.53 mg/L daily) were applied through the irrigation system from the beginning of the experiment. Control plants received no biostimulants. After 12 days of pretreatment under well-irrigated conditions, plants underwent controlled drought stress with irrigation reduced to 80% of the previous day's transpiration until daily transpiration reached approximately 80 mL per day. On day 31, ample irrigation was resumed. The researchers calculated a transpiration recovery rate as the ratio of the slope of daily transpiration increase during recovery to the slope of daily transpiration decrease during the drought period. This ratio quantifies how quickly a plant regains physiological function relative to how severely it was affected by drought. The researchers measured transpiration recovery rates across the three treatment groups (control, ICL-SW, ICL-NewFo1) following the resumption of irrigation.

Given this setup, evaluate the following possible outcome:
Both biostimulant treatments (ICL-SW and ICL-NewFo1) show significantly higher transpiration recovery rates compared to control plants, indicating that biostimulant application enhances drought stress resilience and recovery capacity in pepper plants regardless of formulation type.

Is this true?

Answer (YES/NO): NO